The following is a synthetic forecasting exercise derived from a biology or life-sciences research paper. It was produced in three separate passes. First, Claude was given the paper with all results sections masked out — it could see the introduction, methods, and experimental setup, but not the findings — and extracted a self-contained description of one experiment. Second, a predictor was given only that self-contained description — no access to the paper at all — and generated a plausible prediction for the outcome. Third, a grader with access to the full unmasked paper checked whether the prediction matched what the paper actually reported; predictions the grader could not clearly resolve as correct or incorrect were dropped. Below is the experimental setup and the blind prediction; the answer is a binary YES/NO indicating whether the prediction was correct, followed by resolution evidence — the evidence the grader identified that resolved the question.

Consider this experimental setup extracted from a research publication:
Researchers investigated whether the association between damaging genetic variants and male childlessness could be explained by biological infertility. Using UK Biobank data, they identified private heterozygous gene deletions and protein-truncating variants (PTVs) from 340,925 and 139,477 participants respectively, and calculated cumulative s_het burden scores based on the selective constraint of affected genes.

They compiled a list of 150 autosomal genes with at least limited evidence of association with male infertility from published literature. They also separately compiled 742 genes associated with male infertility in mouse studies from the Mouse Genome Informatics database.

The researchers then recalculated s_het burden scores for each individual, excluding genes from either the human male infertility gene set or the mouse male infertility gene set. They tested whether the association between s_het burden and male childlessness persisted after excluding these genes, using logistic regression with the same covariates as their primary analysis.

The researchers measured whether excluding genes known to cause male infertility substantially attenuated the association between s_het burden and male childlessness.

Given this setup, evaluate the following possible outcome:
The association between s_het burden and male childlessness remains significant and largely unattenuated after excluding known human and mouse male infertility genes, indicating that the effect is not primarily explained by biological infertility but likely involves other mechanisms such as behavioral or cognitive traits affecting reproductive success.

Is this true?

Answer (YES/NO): YES